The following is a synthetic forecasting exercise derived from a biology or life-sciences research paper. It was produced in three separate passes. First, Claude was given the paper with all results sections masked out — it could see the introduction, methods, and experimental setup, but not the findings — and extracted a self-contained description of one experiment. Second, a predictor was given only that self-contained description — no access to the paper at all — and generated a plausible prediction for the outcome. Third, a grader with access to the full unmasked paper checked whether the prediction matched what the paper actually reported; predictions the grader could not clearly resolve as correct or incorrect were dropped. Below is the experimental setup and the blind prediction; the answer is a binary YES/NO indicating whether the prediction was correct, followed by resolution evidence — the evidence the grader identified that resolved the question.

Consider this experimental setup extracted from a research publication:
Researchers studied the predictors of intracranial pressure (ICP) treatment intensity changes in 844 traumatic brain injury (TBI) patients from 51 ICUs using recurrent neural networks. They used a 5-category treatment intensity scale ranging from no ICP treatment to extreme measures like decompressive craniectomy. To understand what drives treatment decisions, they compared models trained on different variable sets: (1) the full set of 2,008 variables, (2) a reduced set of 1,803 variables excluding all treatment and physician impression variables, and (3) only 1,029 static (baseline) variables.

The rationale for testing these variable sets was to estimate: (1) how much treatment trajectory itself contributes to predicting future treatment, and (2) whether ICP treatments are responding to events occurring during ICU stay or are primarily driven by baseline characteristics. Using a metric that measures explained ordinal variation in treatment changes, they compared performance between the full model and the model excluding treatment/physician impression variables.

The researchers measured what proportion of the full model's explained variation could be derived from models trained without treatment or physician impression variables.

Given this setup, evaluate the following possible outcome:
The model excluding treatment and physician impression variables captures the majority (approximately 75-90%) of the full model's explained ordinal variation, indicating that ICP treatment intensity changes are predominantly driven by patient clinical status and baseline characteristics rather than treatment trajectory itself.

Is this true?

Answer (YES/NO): YES